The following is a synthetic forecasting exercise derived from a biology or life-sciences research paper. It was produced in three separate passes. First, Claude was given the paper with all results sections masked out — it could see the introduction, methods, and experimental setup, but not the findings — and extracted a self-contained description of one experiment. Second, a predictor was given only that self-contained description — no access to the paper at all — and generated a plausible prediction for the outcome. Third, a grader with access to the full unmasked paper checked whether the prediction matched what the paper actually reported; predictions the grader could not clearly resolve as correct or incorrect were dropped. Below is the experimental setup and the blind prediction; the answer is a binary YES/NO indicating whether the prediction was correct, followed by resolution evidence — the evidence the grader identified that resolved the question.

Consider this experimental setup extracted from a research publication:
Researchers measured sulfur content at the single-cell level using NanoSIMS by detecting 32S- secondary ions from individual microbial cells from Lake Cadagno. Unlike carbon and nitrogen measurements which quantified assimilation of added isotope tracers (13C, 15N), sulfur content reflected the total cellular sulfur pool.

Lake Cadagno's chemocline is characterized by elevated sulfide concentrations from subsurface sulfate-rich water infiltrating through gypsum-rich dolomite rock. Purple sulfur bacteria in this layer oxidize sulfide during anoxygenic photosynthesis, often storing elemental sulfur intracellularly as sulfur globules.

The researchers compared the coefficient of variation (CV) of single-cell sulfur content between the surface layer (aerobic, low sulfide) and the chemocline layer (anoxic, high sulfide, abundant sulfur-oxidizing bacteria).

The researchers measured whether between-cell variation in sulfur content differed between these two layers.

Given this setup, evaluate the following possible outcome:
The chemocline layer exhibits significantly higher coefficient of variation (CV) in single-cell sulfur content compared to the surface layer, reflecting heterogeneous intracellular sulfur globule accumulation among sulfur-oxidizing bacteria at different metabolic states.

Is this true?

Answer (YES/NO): NO